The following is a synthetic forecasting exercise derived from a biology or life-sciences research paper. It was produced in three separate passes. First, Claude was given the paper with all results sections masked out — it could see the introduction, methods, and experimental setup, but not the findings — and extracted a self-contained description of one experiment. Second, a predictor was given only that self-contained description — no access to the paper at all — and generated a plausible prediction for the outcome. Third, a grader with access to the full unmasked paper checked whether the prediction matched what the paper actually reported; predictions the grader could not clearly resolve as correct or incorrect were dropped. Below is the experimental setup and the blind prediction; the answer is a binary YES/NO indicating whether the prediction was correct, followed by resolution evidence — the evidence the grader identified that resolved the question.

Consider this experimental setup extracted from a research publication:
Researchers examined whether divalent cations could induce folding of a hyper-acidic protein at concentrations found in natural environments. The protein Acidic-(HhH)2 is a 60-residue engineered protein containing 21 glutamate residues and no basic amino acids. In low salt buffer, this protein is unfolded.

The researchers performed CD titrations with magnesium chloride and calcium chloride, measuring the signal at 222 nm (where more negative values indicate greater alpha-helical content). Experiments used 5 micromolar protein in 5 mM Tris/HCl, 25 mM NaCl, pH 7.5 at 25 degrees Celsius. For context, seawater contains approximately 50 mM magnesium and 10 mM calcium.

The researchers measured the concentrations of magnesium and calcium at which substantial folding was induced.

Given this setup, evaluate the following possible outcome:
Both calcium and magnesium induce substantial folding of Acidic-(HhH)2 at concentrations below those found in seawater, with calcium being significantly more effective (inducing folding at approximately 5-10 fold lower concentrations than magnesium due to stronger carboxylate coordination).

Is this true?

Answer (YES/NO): NO